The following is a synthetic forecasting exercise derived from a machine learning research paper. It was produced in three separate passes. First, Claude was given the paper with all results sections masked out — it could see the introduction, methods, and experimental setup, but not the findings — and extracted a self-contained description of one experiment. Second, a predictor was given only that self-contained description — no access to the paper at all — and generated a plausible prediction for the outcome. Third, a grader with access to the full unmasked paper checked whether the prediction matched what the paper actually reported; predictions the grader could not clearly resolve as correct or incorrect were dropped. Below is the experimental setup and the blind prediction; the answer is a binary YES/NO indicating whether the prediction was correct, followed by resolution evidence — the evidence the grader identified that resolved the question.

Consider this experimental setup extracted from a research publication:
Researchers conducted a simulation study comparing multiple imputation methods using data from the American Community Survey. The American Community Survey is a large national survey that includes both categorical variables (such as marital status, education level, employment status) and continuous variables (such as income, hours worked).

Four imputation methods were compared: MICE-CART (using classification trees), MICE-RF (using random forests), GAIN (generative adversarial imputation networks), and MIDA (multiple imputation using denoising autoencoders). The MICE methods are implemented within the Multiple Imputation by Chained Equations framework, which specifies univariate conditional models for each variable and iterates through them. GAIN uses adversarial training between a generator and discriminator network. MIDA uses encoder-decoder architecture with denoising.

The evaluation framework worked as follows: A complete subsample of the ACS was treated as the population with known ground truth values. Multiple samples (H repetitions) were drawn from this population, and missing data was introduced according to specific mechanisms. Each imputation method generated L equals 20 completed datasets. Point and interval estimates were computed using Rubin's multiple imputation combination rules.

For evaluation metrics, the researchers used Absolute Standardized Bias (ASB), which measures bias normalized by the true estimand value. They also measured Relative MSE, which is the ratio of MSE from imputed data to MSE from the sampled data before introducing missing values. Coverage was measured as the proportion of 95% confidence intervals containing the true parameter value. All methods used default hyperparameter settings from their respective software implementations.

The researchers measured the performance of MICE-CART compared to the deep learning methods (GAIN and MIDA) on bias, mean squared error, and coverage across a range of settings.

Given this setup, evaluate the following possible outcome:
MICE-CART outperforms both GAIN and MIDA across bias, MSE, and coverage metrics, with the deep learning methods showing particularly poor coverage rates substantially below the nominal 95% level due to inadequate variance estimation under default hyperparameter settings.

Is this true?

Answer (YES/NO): YES